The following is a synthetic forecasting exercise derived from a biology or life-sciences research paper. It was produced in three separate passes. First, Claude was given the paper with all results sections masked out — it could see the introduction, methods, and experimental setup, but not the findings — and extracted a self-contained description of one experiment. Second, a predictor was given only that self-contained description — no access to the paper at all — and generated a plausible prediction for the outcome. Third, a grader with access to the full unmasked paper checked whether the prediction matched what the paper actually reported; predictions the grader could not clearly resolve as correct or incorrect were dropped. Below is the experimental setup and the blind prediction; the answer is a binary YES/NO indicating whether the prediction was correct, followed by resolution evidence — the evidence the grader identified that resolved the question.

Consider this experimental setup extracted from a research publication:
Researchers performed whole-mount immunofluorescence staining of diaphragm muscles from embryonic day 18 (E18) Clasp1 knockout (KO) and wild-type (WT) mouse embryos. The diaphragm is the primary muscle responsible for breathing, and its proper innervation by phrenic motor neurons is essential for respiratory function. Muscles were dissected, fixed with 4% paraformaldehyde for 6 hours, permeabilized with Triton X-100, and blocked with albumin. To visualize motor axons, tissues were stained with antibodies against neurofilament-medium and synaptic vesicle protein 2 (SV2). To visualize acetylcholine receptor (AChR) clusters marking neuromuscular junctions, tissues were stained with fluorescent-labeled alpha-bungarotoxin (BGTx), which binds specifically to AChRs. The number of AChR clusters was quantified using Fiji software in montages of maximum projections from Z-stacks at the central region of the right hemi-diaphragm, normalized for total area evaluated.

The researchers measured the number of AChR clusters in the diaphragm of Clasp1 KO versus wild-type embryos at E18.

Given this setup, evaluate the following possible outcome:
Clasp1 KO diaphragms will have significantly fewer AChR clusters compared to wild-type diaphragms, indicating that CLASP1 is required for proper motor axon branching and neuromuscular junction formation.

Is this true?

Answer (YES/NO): YES